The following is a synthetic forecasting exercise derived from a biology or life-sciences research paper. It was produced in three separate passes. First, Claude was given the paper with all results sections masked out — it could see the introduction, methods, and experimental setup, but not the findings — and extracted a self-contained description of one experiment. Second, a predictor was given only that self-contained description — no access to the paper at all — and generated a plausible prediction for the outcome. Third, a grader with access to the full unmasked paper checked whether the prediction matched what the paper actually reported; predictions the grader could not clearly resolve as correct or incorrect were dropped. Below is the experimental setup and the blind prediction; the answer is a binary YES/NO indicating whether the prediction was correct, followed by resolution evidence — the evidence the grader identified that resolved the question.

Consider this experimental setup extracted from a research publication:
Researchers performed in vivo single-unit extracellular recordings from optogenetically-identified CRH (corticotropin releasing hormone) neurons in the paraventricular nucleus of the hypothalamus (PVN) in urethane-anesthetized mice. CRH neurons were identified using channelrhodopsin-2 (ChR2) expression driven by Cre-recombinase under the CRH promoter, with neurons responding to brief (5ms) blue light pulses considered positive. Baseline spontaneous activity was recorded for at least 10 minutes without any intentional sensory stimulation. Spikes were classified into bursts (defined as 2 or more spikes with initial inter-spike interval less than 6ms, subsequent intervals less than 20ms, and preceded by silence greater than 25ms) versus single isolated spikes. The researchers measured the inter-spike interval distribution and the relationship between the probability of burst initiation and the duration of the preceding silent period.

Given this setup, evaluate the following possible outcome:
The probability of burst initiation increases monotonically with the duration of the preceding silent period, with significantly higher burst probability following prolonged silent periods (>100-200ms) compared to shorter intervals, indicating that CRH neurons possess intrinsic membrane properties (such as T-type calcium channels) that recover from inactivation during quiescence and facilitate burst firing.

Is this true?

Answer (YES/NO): YES